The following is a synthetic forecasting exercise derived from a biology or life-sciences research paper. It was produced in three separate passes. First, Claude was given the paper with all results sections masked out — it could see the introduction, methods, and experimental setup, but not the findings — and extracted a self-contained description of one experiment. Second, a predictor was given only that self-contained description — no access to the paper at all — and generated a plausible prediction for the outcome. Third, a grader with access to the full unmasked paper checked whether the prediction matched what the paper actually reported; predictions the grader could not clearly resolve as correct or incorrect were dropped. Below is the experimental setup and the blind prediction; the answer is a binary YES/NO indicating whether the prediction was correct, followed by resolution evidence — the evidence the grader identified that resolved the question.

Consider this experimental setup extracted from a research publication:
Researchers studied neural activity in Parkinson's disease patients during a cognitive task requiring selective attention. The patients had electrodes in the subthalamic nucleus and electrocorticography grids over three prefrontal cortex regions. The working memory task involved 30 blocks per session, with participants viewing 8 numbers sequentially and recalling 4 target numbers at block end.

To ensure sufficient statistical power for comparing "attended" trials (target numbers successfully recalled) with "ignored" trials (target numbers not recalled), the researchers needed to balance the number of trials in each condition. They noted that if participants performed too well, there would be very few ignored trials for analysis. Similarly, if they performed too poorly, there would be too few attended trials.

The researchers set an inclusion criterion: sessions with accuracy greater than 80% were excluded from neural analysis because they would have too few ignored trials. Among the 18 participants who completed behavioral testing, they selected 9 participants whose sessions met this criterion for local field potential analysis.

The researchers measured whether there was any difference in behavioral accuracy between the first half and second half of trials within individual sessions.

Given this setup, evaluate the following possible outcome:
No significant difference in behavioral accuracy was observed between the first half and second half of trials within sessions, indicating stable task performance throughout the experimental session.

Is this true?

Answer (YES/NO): YES